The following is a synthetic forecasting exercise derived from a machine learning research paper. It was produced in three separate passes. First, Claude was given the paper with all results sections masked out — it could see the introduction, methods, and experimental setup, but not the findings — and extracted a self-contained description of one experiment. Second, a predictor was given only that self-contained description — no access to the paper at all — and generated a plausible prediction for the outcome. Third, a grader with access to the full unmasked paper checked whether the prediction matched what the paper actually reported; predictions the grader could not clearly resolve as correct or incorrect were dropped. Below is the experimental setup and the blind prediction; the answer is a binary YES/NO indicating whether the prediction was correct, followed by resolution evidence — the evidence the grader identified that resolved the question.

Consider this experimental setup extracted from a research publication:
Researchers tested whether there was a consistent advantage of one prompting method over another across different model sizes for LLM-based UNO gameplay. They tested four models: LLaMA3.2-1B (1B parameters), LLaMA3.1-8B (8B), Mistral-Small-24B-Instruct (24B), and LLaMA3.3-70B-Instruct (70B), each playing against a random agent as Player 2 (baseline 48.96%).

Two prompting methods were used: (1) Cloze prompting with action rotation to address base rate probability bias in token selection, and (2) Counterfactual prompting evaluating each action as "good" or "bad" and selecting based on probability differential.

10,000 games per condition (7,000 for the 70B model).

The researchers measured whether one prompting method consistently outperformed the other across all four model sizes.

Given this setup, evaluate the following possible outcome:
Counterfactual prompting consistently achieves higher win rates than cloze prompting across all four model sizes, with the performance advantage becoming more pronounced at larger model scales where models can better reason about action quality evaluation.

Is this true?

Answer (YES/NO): NO